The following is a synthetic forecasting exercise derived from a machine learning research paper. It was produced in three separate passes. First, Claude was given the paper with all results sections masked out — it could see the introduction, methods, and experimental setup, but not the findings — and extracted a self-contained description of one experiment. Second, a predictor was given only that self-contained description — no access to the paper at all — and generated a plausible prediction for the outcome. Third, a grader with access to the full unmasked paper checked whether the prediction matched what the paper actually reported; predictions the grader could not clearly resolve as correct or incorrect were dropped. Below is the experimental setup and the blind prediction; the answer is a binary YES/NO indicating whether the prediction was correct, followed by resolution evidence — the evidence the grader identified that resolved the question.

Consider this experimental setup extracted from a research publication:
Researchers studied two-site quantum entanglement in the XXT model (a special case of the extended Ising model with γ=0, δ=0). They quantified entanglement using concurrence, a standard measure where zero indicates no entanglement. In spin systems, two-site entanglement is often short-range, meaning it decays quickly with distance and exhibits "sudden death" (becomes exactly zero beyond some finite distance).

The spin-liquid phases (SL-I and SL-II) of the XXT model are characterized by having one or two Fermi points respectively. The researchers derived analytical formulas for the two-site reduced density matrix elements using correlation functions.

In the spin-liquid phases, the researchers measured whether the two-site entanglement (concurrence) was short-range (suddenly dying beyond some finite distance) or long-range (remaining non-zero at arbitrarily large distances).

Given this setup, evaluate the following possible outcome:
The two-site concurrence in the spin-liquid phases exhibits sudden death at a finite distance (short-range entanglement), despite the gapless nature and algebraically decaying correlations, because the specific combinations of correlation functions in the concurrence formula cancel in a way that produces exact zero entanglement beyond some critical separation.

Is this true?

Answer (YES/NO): NO